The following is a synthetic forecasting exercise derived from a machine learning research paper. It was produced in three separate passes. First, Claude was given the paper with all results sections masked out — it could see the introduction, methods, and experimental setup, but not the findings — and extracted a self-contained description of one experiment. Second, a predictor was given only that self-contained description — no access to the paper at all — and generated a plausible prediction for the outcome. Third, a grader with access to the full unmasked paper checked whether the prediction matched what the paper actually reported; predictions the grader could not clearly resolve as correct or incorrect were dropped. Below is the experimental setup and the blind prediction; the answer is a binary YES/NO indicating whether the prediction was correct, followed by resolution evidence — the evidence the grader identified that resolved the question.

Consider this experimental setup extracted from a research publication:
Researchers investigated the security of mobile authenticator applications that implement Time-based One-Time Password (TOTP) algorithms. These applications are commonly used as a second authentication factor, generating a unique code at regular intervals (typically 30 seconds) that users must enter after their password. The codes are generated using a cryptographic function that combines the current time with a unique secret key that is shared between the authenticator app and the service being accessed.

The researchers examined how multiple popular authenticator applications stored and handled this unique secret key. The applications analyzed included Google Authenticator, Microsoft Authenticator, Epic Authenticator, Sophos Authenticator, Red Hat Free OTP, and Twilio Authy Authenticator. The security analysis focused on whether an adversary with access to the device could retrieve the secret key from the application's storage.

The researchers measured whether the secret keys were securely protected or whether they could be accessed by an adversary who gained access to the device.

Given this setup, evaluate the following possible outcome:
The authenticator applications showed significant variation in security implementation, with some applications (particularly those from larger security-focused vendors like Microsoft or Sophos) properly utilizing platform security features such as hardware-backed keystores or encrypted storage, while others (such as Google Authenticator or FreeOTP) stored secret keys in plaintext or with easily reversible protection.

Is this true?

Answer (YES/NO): NO